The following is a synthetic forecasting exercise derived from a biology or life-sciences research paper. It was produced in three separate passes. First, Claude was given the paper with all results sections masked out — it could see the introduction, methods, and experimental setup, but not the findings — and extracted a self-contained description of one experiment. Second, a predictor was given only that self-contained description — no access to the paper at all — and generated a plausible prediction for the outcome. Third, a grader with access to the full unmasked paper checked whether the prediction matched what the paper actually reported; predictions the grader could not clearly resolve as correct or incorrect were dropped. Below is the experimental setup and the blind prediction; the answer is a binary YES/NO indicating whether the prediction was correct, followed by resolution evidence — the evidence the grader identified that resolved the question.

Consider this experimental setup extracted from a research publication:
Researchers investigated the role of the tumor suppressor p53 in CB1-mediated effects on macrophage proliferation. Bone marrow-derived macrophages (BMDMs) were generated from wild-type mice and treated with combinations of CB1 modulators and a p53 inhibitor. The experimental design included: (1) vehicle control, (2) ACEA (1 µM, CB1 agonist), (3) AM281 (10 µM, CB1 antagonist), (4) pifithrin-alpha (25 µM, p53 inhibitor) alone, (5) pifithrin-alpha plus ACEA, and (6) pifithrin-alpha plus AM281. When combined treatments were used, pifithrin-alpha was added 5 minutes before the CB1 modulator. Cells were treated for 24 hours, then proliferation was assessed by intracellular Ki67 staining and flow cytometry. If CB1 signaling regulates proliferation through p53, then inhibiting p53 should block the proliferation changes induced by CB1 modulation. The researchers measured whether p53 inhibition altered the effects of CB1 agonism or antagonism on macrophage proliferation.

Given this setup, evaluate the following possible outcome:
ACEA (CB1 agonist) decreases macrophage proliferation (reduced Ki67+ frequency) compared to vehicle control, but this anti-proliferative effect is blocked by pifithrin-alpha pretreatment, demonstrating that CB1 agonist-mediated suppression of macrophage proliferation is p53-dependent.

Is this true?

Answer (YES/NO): NO